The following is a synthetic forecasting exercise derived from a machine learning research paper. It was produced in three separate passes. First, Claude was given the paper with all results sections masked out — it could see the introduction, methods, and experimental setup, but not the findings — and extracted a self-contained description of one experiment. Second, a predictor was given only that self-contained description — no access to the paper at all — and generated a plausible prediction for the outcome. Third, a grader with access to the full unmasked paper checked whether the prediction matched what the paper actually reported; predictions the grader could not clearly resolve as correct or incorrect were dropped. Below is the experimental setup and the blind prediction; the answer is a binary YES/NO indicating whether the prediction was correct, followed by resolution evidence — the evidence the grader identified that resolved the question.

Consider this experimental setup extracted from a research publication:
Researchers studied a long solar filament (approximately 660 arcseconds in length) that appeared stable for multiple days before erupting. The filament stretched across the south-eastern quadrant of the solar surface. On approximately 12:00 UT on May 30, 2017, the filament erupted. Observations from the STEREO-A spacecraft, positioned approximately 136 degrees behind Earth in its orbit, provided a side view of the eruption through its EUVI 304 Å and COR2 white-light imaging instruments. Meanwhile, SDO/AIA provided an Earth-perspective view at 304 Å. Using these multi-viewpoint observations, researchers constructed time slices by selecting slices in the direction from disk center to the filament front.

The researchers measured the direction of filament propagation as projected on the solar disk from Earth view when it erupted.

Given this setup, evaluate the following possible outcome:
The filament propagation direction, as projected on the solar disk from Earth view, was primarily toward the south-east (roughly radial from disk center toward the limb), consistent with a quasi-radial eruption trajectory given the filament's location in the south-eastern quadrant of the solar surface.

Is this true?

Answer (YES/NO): YES